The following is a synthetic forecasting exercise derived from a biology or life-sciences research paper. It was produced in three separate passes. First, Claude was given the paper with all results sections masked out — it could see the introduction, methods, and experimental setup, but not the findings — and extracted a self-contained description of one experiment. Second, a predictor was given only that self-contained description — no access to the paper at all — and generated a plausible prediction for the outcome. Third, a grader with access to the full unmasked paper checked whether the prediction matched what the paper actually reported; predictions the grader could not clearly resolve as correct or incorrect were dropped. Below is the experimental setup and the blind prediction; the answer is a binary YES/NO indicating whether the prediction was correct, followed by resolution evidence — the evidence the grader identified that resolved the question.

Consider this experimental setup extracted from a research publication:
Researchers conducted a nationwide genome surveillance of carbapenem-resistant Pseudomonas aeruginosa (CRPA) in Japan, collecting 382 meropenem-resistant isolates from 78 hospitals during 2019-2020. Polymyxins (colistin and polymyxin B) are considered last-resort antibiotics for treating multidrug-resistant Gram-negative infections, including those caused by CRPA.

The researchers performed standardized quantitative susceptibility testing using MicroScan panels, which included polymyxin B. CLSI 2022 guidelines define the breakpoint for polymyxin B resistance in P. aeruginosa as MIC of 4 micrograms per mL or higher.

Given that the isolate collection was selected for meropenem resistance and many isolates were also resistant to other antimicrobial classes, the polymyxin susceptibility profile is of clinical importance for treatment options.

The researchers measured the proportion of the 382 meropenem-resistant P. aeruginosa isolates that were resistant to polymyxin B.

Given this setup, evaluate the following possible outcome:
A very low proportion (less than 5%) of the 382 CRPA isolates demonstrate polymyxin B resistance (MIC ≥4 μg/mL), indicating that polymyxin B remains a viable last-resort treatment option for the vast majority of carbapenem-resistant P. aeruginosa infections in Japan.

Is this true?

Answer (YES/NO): YES